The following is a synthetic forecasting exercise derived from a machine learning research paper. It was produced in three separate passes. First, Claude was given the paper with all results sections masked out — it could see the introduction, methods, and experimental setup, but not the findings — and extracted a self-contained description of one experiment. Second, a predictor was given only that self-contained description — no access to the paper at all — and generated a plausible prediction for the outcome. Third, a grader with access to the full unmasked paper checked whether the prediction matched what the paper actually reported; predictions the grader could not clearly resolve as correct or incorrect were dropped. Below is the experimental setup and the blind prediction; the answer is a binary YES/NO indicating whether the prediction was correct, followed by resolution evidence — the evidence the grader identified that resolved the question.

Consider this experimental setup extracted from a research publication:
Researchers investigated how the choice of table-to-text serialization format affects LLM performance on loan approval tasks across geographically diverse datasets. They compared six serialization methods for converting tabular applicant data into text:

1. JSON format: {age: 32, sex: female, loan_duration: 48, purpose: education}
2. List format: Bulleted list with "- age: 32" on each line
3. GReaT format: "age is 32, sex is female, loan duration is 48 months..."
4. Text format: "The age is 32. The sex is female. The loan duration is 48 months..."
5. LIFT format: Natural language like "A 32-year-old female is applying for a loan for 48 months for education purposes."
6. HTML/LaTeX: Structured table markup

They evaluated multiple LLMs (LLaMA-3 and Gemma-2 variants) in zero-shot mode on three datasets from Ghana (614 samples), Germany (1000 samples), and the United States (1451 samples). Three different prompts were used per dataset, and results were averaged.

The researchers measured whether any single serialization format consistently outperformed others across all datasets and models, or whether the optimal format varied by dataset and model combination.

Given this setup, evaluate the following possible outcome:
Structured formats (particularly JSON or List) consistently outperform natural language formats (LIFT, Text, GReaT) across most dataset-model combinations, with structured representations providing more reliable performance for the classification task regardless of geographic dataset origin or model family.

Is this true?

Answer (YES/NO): NO